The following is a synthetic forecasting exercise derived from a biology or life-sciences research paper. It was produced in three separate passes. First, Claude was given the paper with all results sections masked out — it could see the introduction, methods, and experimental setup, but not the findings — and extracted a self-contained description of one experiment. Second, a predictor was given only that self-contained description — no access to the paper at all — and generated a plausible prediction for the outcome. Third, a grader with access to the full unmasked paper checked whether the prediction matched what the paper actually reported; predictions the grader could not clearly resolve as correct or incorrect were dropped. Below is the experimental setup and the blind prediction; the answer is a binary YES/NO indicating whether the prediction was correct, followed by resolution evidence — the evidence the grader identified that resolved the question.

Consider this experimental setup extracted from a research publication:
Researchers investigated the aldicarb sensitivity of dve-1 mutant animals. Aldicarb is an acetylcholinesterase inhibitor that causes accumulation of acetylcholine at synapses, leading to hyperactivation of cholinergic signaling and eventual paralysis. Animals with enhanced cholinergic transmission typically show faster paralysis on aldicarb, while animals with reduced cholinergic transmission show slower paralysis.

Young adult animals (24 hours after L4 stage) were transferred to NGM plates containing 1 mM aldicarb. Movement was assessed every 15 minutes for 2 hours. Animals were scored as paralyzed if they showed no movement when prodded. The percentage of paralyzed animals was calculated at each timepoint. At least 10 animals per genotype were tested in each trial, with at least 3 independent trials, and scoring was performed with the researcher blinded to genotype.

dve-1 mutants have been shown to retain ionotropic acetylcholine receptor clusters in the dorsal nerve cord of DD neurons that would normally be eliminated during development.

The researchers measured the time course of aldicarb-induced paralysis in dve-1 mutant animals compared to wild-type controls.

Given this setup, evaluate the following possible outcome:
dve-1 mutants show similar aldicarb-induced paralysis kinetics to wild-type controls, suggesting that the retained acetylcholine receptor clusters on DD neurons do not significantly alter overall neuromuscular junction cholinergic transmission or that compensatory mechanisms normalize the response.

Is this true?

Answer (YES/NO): NO